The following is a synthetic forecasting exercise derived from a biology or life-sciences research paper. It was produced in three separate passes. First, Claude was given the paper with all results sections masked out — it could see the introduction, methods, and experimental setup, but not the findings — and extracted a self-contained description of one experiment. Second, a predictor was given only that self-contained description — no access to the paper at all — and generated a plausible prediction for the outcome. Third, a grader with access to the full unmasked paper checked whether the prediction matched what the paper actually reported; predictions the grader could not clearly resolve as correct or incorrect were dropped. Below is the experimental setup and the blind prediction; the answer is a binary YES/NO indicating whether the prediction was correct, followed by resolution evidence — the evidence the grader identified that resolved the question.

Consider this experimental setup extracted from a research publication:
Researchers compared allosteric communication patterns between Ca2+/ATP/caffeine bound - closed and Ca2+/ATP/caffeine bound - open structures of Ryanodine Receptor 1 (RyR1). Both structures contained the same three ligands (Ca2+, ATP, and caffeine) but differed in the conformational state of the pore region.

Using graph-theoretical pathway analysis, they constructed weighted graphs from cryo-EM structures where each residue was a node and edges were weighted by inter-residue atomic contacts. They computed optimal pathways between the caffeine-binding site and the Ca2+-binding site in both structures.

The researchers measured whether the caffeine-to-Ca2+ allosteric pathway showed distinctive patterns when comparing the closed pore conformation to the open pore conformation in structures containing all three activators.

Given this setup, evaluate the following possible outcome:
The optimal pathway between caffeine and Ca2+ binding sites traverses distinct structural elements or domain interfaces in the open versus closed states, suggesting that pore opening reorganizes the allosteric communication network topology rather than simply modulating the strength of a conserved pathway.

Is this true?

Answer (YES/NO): YES